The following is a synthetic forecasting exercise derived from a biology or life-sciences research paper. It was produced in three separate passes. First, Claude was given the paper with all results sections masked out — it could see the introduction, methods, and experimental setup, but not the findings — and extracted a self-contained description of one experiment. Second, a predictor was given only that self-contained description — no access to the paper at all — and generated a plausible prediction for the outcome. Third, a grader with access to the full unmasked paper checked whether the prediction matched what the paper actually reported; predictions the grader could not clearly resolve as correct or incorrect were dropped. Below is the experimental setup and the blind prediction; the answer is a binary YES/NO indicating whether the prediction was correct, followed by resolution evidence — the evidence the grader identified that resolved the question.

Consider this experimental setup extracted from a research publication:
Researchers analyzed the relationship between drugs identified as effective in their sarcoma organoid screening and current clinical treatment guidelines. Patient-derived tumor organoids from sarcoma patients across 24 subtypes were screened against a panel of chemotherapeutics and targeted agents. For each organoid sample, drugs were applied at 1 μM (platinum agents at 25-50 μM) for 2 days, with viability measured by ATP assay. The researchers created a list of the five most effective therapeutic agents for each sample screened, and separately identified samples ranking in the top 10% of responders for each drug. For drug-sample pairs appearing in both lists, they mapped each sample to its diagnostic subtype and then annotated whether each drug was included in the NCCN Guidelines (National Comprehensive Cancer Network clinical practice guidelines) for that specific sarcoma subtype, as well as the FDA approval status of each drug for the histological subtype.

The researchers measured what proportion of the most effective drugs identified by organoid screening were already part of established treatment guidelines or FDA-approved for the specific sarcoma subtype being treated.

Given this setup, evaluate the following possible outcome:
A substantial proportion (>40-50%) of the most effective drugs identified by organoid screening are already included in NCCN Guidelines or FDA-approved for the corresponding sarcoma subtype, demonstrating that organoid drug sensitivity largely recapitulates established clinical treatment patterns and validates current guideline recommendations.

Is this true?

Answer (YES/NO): NO